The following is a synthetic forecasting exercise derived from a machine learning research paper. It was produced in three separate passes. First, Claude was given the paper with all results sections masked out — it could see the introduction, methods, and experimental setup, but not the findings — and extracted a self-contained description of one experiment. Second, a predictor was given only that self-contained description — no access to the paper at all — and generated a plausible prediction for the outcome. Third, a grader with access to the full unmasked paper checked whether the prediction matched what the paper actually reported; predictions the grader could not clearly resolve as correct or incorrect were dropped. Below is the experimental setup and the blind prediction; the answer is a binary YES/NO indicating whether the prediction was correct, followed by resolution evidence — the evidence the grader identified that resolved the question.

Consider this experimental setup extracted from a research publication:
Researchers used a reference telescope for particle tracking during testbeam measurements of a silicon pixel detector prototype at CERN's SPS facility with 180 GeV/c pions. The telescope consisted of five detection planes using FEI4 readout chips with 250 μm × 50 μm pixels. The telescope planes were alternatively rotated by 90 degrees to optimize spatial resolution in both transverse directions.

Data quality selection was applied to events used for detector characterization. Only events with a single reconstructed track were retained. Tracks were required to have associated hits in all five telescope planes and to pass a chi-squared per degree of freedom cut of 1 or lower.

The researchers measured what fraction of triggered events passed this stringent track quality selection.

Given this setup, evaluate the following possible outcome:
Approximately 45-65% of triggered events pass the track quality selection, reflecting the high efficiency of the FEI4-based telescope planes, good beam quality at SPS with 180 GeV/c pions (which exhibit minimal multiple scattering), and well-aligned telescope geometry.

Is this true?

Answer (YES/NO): NO